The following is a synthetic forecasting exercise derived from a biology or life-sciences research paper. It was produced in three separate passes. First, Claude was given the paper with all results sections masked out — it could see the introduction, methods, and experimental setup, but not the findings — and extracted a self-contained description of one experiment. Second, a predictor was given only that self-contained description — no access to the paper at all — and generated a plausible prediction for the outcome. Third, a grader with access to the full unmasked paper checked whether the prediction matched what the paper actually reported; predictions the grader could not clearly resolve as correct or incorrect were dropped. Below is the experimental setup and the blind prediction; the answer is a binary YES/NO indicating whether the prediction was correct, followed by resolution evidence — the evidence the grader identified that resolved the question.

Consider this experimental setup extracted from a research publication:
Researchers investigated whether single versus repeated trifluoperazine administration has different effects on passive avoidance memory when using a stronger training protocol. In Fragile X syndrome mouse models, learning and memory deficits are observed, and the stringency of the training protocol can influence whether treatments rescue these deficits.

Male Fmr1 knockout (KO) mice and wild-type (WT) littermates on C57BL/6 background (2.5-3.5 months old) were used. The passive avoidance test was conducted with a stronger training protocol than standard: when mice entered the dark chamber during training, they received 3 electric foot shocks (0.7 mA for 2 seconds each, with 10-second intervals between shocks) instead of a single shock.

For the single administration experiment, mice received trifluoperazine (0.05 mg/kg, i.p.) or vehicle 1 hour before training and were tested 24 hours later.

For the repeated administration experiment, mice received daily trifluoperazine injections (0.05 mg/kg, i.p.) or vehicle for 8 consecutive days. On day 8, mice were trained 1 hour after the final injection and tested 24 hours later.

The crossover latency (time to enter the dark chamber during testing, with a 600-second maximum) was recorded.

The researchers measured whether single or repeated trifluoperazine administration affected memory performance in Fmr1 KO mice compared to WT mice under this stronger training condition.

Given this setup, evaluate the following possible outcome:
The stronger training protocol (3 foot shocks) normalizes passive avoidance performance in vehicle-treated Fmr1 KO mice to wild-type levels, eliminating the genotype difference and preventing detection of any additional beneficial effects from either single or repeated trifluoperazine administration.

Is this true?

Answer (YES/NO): YES